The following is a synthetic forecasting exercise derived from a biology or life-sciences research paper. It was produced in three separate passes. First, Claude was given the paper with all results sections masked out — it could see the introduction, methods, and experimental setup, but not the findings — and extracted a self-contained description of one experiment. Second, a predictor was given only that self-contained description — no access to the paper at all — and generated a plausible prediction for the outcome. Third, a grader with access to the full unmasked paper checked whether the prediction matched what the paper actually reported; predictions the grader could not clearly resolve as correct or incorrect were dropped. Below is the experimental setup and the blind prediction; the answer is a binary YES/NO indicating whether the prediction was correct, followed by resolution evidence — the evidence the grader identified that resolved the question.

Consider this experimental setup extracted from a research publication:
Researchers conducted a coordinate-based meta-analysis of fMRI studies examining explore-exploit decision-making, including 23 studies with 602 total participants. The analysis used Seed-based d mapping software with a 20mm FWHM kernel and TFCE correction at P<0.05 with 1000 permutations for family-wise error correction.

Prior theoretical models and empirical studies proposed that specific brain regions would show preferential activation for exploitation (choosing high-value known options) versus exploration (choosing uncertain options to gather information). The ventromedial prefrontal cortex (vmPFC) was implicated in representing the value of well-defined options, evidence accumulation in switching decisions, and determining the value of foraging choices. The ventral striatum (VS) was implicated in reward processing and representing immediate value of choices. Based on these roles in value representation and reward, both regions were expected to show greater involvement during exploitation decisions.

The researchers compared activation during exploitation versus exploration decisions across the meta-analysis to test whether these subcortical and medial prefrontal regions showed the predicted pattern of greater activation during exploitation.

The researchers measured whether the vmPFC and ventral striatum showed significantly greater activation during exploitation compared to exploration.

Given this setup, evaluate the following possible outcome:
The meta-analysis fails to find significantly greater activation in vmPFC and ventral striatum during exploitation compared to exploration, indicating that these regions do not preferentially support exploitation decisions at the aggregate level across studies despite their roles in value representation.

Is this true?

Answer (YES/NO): YES